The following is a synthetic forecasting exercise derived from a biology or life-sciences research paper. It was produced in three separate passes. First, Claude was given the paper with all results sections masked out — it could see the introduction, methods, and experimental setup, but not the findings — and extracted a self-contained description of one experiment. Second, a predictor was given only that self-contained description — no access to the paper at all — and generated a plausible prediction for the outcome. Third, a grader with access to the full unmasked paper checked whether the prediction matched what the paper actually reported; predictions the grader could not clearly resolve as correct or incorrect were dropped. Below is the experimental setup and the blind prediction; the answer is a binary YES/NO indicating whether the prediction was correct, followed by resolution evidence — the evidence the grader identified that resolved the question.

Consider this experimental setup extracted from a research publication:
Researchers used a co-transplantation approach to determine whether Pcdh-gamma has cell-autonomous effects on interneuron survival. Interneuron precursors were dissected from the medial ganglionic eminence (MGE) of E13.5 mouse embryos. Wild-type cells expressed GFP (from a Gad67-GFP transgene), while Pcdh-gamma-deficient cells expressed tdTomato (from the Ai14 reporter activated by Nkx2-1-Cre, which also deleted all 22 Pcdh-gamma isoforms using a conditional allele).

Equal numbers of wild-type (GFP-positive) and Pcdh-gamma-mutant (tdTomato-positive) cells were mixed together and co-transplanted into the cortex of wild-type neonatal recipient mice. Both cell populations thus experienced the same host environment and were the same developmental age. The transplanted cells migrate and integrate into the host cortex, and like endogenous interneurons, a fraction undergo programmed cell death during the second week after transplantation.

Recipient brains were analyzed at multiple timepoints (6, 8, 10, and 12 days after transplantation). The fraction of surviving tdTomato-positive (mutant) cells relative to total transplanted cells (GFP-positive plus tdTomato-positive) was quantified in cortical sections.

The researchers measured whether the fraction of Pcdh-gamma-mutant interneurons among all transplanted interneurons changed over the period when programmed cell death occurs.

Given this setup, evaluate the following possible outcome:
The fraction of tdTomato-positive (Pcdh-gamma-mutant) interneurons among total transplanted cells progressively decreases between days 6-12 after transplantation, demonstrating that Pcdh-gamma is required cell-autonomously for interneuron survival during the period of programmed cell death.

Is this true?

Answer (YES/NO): YES